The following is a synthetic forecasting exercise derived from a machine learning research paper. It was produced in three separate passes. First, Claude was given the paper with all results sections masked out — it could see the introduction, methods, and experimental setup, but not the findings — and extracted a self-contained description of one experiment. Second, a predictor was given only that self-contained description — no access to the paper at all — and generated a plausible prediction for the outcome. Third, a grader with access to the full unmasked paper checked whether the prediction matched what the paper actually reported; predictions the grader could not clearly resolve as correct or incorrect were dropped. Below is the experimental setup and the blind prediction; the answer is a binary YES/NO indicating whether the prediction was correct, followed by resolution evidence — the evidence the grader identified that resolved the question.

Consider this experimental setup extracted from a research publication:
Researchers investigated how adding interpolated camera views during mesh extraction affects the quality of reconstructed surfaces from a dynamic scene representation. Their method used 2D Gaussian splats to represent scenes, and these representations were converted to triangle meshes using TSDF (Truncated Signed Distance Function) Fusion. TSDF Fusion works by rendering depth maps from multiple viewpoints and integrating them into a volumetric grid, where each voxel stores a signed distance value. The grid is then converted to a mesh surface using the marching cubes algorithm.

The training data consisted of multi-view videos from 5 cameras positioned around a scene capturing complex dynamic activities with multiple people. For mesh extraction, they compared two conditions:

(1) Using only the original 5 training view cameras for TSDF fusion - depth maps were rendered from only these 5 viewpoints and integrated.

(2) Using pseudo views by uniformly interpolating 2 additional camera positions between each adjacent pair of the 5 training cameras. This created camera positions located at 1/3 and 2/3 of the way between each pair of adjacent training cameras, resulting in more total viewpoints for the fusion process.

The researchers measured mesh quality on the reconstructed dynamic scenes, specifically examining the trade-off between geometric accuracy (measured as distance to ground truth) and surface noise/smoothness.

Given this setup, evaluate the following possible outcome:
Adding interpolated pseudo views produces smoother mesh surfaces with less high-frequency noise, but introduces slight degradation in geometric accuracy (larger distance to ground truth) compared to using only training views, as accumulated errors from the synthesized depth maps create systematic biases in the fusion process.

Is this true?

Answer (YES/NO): YES